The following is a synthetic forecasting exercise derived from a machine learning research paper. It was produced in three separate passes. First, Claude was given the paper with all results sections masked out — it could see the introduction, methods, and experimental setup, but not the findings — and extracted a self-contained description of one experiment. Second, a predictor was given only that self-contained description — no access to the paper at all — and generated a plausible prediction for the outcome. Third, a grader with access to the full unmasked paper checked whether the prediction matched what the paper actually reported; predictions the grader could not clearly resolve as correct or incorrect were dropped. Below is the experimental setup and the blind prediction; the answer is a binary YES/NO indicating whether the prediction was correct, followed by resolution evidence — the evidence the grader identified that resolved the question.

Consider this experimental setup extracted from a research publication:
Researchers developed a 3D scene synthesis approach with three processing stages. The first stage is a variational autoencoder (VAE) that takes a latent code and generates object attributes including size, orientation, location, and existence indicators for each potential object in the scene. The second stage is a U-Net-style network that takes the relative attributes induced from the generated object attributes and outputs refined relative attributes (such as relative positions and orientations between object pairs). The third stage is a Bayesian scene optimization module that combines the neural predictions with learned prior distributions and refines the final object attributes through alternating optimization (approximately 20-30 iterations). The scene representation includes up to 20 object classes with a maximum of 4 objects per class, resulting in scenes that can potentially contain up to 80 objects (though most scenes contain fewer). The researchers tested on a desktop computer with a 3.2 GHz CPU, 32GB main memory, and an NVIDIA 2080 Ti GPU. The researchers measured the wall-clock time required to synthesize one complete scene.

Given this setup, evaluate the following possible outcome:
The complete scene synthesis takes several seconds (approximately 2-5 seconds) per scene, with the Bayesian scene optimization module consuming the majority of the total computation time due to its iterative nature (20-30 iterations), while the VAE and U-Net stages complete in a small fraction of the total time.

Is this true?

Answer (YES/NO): YES